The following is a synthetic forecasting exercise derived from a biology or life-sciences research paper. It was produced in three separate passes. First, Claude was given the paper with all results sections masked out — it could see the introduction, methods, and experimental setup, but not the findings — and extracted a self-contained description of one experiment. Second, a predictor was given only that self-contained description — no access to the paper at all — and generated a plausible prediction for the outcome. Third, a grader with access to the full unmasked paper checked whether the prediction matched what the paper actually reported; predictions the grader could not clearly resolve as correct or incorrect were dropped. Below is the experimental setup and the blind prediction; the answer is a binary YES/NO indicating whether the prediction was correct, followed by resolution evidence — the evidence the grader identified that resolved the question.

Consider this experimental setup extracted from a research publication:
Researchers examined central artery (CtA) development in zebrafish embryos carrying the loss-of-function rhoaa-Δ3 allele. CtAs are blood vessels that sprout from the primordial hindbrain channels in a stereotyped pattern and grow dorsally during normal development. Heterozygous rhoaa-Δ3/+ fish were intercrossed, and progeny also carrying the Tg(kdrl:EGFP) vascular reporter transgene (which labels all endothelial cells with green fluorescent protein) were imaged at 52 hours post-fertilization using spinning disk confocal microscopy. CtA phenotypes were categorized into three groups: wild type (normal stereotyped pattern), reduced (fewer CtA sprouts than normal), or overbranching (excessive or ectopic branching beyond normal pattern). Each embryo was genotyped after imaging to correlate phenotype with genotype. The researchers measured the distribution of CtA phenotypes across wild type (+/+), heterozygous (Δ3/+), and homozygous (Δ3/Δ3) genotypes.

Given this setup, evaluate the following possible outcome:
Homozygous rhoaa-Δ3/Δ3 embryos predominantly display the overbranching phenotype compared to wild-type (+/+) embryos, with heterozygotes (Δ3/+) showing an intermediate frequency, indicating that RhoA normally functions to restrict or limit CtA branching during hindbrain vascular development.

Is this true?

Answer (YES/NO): NO